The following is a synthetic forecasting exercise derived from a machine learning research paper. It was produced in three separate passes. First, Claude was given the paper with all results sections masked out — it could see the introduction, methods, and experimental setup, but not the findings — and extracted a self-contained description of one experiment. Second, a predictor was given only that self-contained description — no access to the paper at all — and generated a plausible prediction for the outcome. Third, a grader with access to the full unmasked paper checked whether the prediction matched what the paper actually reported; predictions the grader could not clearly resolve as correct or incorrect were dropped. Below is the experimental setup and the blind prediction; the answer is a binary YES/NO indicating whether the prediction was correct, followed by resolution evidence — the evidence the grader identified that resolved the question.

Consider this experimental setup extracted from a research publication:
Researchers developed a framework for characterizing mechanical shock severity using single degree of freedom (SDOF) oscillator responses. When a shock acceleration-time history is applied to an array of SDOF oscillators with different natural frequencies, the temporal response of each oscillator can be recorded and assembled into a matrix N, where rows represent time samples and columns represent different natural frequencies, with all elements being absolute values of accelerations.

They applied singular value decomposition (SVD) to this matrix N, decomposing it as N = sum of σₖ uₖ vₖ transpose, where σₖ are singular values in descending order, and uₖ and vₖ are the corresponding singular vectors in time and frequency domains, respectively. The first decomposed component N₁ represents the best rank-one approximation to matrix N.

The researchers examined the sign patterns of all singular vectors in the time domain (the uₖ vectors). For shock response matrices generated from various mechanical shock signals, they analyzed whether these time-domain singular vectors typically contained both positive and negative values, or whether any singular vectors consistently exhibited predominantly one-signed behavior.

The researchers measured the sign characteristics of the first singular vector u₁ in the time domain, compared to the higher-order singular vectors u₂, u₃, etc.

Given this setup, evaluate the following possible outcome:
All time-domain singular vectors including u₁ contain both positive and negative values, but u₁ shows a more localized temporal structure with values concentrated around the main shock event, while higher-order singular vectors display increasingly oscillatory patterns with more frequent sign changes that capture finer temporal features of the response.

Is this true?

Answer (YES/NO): NO